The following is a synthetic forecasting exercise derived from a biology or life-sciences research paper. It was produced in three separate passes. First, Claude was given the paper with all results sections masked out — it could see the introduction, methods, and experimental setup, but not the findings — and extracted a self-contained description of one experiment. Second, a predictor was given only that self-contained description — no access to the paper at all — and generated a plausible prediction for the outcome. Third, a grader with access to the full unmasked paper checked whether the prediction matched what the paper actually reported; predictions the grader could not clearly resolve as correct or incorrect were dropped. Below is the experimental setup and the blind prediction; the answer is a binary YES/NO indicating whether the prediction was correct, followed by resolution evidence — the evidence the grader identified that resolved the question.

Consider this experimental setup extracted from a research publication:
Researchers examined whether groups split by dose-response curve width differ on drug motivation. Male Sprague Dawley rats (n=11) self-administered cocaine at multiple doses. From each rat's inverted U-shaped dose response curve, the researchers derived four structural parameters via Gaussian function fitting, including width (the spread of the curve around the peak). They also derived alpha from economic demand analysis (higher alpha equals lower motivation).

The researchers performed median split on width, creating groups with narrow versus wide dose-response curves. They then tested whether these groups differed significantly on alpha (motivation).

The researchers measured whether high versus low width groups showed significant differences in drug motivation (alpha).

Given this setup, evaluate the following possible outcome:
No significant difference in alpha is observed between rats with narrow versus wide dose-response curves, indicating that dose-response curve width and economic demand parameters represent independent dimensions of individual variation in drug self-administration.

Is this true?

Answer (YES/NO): YES